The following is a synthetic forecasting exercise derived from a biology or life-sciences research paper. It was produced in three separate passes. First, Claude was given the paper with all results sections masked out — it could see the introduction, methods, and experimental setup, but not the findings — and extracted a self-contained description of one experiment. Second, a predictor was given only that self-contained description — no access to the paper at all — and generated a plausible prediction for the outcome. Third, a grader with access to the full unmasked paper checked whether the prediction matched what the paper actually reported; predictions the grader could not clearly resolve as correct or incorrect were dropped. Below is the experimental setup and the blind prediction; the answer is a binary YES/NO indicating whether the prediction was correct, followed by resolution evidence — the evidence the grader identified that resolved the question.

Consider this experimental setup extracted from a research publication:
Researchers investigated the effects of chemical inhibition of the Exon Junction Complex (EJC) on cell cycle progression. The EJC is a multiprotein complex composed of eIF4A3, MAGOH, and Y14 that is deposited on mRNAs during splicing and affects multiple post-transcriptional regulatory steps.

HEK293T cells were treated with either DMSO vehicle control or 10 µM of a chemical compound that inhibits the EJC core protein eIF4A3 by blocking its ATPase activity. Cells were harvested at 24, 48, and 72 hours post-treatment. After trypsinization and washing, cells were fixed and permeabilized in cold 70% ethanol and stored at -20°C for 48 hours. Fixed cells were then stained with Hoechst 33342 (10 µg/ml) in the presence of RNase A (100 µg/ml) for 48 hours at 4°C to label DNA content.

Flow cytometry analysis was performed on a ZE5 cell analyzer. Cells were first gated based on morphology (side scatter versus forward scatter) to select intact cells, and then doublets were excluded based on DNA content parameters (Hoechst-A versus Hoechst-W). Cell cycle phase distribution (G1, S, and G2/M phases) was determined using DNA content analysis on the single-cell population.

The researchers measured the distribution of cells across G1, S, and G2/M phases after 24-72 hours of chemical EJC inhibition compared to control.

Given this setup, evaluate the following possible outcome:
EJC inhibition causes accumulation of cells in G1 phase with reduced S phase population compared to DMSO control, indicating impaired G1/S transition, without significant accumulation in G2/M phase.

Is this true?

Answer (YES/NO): NO